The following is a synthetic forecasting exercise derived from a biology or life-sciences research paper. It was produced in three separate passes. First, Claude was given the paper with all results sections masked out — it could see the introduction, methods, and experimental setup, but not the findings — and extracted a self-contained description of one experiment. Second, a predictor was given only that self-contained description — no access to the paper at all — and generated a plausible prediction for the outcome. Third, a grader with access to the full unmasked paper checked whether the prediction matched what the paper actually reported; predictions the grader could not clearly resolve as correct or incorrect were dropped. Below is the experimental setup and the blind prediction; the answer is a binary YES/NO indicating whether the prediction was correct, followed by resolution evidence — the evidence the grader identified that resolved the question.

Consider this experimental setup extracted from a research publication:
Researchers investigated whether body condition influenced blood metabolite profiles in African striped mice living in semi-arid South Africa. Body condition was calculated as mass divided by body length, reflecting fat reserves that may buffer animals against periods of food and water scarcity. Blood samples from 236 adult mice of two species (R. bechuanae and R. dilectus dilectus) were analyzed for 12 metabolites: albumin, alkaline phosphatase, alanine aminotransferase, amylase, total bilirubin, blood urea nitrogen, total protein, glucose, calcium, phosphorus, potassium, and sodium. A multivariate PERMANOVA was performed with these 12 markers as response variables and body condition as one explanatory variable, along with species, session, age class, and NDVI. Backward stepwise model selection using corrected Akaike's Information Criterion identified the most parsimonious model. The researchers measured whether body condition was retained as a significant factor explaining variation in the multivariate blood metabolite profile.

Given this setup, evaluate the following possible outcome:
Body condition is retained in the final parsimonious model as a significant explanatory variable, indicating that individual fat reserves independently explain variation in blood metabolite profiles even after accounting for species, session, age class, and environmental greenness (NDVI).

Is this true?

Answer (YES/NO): NO